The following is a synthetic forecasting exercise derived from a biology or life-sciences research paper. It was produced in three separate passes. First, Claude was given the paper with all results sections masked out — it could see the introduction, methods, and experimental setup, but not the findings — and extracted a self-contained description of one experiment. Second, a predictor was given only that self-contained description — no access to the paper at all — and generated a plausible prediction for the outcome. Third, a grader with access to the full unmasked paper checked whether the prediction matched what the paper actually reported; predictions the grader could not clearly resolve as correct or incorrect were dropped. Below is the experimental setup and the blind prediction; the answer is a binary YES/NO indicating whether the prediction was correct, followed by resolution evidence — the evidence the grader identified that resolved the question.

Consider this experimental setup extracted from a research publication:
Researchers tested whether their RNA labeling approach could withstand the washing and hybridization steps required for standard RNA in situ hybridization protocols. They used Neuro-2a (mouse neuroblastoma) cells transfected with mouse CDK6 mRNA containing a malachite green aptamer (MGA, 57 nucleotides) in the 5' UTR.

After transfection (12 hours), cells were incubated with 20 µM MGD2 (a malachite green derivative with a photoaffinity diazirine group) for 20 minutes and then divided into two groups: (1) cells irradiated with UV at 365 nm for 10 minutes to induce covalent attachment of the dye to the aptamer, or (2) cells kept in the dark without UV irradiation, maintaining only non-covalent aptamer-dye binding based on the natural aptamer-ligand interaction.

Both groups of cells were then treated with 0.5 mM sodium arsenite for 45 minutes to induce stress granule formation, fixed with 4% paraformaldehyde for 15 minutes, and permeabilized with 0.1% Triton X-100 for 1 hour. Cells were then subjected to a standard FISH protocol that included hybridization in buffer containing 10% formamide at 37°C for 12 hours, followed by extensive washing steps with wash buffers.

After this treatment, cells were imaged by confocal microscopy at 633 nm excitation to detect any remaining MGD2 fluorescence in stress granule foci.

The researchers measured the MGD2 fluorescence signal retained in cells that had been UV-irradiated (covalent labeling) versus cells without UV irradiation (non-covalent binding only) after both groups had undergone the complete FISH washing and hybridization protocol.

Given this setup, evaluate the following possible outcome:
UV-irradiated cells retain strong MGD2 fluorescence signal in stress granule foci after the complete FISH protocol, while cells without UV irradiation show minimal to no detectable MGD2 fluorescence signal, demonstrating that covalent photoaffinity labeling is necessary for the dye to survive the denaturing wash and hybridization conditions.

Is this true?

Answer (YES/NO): YES